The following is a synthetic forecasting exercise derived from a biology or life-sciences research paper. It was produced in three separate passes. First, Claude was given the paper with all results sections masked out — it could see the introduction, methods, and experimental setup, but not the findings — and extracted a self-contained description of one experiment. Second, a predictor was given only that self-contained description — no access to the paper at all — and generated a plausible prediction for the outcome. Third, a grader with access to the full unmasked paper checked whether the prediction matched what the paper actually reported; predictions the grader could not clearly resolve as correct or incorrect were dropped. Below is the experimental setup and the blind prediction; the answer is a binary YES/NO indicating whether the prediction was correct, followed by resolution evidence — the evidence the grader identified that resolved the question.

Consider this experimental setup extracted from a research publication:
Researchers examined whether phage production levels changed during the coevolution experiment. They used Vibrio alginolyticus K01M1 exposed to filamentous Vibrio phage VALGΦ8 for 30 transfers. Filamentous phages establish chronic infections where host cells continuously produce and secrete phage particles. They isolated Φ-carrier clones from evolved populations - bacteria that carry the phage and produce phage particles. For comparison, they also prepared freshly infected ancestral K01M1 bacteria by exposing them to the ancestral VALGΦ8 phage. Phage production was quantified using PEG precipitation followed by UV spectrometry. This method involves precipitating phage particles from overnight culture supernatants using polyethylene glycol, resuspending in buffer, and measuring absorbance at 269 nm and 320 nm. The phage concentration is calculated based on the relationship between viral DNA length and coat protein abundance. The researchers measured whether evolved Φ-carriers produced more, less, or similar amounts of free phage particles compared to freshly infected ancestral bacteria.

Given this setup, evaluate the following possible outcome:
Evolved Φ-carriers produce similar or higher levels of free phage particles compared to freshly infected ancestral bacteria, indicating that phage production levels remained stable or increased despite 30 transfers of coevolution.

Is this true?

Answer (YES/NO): YES